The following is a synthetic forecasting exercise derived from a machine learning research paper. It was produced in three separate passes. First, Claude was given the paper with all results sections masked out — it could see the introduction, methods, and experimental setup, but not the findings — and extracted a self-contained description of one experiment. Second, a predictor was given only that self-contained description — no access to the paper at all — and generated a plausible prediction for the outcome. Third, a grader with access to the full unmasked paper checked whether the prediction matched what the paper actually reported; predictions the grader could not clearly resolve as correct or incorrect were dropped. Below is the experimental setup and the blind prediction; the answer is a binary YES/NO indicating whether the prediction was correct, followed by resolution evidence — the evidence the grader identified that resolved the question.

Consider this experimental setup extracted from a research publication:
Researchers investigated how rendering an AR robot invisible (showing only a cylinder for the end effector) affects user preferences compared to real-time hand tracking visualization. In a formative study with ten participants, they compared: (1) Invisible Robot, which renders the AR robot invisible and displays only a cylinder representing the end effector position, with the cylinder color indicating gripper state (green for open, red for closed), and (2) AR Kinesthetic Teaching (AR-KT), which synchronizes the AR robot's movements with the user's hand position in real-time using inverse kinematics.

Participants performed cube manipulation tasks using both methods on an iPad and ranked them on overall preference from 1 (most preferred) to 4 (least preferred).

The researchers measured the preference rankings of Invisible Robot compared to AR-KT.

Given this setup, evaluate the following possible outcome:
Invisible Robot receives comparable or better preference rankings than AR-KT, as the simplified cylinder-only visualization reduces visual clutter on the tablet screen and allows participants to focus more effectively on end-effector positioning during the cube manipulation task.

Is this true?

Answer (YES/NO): YES